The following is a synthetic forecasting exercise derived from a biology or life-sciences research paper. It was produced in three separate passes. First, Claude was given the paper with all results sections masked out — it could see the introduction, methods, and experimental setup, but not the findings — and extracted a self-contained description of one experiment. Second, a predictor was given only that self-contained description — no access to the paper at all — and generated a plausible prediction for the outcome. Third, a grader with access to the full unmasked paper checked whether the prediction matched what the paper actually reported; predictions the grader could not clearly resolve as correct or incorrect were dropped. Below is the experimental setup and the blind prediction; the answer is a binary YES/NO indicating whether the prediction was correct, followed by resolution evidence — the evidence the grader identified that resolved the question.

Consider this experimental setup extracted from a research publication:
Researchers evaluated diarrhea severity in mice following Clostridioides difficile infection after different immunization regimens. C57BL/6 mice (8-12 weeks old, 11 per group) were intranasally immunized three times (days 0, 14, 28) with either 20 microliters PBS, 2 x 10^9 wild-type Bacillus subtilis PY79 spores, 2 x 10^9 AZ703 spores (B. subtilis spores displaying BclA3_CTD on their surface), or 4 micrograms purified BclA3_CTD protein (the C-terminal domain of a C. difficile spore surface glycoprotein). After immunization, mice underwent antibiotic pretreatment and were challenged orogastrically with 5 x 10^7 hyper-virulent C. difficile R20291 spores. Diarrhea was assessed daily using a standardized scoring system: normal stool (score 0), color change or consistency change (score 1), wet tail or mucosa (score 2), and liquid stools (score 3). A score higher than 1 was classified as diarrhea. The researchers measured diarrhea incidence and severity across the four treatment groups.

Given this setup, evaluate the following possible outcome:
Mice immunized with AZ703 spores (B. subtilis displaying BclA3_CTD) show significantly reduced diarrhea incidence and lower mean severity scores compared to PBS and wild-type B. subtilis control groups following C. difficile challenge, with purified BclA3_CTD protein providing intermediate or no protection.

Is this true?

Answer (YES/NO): NO